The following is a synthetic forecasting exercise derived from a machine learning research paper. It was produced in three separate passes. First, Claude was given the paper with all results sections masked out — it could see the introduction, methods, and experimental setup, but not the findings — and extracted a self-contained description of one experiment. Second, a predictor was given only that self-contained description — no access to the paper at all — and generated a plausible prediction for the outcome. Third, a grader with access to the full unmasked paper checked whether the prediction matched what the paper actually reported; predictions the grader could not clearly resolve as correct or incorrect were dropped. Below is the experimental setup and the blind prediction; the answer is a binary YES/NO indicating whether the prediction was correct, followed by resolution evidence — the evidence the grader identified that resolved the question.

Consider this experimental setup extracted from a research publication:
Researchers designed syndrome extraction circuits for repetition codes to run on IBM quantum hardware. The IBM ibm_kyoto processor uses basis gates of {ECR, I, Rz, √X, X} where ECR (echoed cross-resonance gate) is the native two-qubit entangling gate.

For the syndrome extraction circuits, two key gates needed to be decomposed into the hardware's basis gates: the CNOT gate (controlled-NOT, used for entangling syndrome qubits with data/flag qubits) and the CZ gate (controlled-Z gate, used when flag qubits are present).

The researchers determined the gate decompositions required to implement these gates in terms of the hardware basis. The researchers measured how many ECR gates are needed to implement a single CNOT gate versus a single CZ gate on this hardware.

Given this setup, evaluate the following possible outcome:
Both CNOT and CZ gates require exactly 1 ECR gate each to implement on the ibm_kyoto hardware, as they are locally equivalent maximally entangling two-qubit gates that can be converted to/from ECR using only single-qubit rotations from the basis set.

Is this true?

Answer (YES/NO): YES